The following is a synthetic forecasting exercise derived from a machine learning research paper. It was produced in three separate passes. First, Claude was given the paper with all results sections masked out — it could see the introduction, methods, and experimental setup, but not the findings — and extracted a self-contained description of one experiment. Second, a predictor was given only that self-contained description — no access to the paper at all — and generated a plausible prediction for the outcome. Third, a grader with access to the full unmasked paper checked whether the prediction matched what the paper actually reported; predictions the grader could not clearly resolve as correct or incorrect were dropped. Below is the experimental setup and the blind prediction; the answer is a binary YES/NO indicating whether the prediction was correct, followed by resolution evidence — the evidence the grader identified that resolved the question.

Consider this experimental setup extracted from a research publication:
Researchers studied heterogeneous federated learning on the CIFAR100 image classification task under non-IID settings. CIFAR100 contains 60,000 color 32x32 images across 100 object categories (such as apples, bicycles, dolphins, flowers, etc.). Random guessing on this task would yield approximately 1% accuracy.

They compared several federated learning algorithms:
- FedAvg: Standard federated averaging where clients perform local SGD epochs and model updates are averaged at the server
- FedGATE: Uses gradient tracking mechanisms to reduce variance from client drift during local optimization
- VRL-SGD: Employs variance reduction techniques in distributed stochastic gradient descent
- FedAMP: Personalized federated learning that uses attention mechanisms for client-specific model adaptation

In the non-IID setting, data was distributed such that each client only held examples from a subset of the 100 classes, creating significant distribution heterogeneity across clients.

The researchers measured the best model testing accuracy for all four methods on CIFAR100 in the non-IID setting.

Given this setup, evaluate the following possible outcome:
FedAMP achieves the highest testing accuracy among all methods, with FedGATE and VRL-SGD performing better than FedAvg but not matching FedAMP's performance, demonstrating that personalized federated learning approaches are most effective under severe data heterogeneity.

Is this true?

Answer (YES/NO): NO